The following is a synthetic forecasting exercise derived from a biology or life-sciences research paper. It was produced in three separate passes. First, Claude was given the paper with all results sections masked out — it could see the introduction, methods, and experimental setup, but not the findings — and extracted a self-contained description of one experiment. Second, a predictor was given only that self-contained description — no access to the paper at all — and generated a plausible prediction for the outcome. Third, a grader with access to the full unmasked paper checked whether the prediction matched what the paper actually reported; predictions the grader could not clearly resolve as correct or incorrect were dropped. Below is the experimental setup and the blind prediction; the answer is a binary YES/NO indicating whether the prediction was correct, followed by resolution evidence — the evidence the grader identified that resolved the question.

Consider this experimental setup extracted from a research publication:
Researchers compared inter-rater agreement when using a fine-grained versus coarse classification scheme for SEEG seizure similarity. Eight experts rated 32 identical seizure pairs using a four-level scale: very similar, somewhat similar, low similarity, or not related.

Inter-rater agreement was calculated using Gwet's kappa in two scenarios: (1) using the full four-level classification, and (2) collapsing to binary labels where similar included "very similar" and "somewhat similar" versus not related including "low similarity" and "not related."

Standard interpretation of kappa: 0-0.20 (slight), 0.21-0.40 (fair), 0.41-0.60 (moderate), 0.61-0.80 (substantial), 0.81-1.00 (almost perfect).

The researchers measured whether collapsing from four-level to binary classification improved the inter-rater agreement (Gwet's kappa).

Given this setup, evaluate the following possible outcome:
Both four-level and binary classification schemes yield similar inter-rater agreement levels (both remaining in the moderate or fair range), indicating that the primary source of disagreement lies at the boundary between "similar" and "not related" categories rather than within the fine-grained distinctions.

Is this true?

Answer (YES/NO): YES